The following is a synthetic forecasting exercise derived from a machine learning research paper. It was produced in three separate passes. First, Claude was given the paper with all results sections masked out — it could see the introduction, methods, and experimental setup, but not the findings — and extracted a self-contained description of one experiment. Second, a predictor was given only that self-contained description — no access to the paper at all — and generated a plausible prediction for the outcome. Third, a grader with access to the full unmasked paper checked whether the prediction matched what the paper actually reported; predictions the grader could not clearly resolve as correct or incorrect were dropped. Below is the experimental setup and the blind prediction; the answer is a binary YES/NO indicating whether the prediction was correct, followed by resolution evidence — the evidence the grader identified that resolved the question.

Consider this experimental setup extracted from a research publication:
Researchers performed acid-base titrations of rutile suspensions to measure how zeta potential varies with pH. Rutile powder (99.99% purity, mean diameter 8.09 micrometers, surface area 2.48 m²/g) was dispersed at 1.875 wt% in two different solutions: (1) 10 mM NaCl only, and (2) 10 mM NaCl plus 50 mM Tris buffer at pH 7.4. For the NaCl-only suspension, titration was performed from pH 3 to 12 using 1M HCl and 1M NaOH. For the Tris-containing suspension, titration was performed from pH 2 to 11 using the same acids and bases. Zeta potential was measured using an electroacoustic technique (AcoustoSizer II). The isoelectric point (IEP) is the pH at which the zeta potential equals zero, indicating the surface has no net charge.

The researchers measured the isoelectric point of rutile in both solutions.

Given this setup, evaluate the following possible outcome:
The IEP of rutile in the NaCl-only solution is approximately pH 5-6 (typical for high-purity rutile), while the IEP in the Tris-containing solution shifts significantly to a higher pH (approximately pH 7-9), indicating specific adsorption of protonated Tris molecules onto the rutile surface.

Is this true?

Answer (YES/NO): YES